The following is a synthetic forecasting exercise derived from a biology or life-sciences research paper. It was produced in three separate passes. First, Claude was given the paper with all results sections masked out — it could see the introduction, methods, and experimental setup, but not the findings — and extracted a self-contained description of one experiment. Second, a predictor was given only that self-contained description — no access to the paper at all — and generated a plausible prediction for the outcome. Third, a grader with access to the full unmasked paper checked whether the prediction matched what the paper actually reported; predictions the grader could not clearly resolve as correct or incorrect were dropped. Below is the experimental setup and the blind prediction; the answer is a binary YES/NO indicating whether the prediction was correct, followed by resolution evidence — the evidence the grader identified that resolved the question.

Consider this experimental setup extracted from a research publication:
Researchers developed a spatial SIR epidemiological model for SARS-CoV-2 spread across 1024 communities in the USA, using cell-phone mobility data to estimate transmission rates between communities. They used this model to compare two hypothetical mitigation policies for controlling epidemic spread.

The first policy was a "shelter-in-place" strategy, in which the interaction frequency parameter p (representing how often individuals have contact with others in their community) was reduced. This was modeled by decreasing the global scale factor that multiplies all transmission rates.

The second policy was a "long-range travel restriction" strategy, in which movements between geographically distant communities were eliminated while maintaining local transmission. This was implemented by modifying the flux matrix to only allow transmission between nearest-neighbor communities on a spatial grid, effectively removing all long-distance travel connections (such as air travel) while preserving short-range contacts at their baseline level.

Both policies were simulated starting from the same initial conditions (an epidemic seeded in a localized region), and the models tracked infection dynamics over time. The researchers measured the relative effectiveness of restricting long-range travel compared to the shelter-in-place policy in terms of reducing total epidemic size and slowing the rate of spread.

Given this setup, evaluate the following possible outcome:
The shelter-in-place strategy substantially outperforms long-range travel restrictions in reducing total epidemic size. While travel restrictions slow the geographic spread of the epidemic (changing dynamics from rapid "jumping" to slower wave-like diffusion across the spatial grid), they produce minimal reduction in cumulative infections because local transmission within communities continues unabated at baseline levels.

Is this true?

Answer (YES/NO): NO